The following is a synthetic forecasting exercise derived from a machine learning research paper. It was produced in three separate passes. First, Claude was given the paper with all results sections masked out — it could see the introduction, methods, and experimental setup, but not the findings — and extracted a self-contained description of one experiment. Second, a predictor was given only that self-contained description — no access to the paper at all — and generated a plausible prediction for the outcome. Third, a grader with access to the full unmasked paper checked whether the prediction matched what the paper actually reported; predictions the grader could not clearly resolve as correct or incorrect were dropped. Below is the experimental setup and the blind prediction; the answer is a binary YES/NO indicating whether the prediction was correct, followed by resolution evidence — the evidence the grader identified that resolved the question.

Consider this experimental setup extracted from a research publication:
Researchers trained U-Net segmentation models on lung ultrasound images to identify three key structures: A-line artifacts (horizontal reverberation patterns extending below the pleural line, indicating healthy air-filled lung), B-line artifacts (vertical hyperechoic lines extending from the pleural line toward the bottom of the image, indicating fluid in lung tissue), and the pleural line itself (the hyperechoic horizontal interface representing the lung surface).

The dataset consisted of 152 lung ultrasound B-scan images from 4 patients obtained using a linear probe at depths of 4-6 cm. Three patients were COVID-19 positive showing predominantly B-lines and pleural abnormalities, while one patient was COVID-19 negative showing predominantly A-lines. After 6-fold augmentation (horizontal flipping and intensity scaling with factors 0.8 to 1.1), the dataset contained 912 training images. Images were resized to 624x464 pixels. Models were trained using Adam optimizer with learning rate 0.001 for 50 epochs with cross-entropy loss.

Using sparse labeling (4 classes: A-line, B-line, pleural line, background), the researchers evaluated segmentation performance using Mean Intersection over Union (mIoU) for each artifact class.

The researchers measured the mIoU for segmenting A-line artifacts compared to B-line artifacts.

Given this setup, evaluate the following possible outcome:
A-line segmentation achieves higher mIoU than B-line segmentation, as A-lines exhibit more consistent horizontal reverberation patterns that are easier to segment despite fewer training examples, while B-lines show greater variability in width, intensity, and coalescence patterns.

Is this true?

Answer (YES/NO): NO